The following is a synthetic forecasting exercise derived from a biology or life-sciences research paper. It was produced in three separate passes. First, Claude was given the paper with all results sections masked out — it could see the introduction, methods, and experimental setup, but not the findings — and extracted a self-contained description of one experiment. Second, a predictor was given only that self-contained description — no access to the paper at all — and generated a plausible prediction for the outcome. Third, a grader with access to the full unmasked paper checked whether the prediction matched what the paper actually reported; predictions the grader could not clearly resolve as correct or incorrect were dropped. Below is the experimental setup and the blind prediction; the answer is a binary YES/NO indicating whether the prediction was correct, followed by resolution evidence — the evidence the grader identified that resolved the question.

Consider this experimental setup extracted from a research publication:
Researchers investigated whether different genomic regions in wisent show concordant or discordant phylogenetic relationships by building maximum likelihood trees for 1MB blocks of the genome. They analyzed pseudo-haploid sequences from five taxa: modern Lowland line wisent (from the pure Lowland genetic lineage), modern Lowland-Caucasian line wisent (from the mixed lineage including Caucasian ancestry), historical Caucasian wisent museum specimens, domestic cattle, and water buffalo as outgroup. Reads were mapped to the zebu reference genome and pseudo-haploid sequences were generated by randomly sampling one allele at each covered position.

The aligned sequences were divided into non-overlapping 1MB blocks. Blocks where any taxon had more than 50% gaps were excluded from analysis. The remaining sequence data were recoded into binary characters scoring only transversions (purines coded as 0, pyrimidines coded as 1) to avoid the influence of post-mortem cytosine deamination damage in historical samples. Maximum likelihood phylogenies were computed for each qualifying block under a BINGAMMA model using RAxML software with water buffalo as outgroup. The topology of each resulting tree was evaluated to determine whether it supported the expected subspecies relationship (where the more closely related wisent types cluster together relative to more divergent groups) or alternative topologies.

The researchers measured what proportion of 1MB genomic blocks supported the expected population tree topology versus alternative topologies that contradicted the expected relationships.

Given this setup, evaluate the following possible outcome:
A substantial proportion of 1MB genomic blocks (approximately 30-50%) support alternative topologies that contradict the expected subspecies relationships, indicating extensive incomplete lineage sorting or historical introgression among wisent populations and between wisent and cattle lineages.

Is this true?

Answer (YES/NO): YES